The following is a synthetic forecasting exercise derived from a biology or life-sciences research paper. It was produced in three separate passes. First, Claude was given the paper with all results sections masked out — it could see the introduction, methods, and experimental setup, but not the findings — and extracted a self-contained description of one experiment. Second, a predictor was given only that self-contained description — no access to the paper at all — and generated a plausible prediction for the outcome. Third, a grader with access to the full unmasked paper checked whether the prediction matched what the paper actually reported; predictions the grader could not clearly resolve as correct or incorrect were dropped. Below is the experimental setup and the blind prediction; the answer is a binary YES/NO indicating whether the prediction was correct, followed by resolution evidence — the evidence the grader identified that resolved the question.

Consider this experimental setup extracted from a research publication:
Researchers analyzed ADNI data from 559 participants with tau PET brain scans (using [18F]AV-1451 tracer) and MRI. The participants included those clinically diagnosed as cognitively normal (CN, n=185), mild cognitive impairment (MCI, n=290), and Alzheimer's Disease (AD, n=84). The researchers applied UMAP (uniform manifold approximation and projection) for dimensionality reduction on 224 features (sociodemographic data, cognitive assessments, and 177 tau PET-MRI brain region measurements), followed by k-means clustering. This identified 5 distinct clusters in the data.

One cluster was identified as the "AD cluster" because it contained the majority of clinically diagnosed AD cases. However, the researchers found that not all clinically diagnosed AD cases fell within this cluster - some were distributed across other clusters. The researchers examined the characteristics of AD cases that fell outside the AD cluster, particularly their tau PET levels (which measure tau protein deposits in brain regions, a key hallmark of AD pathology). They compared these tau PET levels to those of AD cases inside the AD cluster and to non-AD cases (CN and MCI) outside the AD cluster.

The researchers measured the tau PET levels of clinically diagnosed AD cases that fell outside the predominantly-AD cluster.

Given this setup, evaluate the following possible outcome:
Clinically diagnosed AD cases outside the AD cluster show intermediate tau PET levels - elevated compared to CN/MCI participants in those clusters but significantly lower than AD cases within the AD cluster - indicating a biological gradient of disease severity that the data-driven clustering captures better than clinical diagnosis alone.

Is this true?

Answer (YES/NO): YES